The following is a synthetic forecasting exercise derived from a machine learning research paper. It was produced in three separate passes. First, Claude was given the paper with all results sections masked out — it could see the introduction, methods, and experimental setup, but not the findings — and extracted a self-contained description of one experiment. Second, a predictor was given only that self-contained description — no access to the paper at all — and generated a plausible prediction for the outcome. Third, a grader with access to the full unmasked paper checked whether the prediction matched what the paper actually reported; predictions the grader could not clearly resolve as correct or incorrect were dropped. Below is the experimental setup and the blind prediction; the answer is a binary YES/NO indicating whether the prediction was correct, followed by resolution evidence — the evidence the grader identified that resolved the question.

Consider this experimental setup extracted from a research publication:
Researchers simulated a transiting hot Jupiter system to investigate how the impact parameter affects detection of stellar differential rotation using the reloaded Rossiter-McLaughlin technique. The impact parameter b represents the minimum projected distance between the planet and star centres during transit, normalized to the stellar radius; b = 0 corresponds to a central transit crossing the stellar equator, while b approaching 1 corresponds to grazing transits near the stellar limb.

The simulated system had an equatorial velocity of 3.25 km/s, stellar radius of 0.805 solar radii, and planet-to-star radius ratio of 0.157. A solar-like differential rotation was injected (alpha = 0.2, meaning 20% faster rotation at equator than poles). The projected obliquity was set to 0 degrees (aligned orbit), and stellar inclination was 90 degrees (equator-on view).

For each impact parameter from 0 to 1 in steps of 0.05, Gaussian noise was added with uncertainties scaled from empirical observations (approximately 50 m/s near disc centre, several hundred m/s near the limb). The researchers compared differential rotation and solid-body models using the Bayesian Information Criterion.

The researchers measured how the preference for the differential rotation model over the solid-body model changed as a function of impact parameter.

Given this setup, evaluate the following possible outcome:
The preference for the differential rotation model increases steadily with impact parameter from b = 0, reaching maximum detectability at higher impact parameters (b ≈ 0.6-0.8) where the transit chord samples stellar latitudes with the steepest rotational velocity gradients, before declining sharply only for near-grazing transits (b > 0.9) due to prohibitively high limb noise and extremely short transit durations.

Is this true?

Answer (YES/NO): NO